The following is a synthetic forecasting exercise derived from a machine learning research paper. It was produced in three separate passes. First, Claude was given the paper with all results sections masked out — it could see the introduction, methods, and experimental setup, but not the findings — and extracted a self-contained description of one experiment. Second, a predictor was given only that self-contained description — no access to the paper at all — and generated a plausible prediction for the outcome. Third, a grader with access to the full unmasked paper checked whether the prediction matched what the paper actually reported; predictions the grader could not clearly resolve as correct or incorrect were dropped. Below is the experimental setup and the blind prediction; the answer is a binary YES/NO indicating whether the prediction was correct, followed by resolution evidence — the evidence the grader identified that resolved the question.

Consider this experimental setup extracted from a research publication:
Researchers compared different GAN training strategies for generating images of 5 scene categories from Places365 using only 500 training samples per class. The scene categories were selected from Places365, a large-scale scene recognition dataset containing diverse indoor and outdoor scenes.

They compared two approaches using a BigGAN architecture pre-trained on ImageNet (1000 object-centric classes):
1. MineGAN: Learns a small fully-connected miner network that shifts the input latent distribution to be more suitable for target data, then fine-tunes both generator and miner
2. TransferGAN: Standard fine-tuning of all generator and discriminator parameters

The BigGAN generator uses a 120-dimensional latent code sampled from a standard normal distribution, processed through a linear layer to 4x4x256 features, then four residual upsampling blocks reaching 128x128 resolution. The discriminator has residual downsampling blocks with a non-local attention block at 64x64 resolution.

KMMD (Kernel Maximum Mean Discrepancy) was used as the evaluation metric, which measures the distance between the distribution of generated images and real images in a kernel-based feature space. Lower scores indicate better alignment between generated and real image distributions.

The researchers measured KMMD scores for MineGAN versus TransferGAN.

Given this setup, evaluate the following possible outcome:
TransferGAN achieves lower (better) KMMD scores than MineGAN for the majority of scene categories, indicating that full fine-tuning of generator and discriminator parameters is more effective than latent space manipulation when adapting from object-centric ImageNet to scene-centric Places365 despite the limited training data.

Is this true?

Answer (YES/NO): NO